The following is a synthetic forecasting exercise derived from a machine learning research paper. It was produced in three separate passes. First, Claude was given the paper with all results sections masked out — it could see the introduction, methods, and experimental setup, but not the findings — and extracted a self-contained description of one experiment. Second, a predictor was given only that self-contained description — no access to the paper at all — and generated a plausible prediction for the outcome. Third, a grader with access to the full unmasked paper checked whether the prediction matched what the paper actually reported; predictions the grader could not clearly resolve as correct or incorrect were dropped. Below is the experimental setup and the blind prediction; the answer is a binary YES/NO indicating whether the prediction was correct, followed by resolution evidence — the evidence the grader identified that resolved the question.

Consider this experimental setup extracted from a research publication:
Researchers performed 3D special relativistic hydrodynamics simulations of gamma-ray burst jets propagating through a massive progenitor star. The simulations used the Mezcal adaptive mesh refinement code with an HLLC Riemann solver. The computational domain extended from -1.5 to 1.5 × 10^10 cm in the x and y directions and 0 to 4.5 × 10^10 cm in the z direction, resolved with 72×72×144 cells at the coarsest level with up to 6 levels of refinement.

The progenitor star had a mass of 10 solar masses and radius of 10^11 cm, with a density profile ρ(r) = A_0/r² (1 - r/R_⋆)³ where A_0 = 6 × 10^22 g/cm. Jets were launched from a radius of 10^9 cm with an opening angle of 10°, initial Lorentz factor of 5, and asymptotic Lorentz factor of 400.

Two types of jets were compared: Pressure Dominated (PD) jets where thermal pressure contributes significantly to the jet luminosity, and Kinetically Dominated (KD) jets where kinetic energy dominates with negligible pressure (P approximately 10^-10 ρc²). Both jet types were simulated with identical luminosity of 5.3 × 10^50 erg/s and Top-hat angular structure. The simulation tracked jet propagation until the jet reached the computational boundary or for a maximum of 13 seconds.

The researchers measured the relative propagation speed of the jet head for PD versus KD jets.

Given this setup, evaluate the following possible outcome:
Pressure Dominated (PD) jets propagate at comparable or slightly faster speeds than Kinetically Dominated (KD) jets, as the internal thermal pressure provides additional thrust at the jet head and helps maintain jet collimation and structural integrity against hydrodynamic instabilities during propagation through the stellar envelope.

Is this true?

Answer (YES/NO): NO